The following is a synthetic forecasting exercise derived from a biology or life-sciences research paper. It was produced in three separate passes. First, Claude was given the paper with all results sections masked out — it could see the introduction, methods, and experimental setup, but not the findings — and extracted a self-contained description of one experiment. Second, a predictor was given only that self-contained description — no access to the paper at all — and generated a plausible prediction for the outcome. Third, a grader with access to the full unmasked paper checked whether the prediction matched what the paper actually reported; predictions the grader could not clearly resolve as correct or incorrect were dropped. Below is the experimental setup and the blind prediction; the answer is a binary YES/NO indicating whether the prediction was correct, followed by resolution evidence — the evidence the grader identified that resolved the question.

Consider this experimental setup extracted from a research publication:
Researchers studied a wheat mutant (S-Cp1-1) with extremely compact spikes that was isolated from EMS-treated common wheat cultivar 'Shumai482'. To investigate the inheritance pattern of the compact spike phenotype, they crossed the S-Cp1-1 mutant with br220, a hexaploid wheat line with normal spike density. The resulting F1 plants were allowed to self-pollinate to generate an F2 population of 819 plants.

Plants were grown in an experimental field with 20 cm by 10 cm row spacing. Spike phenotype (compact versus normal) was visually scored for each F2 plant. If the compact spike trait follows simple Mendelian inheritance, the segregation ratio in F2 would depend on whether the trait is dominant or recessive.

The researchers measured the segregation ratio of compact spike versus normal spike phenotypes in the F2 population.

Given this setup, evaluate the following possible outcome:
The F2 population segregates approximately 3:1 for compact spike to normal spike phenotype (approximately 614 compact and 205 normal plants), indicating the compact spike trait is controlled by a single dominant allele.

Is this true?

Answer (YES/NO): NO